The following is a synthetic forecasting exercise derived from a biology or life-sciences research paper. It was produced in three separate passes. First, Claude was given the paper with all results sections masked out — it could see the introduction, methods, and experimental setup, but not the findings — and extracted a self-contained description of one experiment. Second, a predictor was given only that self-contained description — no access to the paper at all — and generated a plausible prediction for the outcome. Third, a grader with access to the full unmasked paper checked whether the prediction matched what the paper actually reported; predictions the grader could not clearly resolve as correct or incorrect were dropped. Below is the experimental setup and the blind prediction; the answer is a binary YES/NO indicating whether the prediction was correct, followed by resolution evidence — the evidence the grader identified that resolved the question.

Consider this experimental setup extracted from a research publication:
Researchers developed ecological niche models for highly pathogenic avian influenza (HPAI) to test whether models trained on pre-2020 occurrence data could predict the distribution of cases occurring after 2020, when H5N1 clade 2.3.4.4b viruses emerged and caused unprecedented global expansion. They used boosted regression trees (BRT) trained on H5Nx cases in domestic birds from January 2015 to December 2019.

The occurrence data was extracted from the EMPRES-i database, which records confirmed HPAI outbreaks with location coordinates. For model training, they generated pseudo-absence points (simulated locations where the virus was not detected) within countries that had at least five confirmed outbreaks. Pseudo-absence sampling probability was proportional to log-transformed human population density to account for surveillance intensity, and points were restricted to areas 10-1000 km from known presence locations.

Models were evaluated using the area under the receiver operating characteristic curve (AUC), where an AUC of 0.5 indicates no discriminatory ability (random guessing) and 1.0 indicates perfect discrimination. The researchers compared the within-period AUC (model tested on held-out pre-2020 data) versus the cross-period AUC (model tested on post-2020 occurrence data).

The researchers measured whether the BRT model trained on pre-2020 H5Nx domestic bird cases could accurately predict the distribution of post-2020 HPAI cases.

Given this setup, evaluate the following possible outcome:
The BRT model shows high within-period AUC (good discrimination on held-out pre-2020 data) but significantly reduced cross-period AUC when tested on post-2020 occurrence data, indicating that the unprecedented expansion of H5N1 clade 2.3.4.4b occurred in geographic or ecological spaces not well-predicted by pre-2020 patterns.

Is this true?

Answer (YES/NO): NO